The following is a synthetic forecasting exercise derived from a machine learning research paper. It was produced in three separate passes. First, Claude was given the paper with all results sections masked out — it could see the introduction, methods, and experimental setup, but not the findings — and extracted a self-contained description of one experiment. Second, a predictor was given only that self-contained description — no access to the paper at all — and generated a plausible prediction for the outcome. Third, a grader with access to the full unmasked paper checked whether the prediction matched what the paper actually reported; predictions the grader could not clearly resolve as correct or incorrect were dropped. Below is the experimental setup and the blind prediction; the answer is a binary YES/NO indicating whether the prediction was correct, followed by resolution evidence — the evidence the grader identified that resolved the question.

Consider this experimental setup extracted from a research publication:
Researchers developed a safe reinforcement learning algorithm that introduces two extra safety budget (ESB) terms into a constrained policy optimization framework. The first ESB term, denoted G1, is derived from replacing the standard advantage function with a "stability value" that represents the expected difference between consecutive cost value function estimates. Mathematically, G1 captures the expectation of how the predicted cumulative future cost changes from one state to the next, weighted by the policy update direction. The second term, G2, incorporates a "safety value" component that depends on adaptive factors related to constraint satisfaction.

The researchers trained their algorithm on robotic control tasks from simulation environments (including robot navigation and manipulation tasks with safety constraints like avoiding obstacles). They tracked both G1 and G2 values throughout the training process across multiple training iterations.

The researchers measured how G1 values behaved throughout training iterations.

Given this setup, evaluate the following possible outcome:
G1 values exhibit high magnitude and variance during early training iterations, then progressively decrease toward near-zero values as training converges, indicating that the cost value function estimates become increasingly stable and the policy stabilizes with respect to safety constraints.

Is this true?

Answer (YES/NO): NO